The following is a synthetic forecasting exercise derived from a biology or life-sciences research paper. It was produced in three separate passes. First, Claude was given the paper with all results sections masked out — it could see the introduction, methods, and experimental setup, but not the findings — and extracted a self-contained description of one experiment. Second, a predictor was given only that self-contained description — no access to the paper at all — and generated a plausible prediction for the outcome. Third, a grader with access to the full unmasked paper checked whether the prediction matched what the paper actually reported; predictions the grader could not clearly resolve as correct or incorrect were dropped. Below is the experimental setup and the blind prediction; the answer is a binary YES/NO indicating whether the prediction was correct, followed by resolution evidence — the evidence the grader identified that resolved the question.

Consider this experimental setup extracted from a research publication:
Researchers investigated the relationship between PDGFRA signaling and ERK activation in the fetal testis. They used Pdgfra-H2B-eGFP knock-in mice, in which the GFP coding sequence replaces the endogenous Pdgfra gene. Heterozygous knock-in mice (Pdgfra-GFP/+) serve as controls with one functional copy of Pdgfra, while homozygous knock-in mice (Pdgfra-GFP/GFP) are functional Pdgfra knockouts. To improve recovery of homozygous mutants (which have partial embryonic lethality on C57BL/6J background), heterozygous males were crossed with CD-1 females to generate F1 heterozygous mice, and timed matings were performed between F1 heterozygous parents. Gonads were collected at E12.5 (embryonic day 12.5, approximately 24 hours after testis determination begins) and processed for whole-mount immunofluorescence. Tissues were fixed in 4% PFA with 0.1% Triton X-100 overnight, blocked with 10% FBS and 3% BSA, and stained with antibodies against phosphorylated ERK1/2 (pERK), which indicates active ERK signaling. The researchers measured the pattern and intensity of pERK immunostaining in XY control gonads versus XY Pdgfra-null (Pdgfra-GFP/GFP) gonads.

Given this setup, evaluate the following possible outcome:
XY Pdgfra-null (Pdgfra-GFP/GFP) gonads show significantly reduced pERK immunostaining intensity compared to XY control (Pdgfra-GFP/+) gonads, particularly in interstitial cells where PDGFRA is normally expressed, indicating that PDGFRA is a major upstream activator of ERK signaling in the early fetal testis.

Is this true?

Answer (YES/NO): YES